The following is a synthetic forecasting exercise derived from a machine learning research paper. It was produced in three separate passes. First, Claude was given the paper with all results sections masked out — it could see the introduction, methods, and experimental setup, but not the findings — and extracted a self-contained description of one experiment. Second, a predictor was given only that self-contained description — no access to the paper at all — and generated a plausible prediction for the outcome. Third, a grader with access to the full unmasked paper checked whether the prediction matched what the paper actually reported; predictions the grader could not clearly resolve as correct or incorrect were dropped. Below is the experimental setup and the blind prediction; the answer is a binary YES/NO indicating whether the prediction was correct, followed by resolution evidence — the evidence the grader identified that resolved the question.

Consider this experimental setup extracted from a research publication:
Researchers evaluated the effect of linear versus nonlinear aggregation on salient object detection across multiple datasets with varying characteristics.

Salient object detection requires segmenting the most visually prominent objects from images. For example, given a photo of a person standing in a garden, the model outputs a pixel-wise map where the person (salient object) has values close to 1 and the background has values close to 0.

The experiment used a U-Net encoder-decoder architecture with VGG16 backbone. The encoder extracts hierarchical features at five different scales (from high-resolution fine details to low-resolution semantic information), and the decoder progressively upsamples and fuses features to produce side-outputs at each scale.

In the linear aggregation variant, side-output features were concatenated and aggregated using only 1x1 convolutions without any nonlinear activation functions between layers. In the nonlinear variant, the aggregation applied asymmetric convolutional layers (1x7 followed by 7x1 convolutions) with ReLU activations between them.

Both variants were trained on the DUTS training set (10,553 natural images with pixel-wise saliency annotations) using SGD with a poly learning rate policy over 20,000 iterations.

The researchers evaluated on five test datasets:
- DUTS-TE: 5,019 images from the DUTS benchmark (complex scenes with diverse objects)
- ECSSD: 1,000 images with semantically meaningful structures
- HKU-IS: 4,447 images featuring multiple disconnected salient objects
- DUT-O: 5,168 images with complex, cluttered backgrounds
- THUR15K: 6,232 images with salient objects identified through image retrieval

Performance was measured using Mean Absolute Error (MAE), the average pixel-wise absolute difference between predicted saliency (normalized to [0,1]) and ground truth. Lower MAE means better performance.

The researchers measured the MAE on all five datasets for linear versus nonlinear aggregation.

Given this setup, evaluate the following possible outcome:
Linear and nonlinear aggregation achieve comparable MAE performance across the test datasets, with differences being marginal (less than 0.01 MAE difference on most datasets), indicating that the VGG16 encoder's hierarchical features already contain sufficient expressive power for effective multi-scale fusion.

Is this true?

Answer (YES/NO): NO